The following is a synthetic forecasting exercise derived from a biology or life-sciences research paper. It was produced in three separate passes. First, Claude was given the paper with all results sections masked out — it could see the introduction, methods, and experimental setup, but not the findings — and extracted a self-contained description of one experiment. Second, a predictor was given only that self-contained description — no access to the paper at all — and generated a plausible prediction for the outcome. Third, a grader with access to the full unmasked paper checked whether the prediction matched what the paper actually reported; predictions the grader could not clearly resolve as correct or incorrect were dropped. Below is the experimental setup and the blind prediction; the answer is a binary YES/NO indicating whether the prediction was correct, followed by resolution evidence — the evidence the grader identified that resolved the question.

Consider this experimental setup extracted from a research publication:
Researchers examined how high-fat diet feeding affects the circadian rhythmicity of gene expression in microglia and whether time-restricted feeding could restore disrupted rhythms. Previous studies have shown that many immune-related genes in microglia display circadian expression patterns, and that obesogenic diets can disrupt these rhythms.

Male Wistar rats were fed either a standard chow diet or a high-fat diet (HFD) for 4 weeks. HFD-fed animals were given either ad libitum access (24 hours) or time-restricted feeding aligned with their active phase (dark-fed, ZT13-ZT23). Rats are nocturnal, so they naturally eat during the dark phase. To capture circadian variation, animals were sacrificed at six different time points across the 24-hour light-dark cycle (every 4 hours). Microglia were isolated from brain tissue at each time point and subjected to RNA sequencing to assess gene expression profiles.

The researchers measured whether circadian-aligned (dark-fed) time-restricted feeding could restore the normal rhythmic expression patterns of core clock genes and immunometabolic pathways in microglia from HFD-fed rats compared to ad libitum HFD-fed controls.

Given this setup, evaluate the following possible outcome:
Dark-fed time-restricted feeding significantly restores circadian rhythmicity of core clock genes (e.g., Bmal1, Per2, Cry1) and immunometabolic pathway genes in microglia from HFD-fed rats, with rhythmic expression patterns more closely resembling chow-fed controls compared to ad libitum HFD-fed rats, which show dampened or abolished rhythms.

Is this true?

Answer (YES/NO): NO